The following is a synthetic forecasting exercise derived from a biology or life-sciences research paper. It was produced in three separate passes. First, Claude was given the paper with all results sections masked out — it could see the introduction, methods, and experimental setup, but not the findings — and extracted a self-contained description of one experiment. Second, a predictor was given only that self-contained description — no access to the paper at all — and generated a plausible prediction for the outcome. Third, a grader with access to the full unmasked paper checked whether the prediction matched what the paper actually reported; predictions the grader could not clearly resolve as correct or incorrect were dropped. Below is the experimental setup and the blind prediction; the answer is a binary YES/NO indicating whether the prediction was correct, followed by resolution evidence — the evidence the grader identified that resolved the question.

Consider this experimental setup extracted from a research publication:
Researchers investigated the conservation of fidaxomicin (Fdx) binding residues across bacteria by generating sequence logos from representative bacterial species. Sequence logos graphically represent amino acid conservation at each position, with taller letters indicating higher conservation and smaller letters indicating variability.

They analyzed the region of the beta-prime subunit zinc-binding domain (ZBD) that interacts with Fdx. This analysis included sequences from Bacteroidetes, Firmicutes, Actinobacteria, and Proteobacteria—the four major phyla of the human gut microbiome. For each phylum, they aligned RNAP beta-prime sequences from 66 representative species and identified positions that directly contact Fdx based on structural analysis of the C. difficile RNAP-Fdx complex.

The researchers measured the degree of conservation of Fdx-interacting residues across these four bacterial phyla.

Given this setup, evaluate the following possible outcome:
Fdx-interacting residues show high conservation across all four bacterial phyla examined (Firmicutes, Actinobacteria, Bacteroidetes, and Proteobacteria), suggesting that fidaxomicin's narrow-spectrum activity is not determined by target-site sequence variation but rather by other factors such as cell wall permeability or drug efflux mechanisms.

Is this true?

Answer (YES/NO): NO